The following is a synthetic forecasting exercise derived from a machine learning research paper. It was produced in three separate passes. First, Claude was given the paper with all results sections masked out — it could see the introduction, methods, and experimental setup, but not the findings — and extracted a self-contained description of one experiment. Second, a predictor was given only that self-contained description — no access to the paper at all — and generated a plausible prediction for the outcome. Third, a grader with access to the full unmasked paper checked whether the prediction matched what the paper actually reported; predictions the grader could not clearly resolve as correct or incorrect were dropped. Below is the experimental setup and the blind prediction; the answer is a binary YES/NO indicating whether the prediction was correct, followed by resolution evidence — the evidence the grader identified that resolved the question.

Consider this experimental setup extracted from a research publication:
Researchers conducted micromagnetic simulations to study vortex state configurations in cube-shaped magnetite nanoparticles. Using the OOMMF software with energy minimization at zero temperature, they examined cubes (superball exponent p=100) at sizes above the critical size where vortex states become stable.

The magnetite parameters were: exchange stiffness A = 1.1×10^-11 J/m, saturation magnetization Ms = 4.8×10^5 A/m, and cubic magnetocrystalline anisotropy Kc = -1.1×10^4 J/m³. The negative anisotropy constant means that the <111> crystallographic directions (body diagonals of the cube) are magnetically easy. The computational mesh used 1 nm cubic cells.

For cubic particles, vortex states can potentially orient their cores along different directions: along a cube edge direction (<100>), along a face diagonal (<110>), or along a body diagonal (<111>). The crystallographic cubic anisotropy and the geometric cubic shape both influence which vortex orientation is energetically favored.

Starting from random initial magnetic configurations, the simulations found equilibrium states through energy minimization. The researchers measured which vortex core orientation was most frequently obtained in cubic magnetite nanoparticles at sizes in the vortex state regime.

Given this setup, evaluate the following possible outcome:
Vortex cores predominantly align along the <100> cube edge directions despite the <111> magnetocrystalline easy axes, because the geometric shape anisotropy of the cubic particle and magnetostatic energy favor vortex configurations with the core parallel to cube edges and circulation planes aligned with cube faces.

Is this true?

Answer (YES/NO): YES